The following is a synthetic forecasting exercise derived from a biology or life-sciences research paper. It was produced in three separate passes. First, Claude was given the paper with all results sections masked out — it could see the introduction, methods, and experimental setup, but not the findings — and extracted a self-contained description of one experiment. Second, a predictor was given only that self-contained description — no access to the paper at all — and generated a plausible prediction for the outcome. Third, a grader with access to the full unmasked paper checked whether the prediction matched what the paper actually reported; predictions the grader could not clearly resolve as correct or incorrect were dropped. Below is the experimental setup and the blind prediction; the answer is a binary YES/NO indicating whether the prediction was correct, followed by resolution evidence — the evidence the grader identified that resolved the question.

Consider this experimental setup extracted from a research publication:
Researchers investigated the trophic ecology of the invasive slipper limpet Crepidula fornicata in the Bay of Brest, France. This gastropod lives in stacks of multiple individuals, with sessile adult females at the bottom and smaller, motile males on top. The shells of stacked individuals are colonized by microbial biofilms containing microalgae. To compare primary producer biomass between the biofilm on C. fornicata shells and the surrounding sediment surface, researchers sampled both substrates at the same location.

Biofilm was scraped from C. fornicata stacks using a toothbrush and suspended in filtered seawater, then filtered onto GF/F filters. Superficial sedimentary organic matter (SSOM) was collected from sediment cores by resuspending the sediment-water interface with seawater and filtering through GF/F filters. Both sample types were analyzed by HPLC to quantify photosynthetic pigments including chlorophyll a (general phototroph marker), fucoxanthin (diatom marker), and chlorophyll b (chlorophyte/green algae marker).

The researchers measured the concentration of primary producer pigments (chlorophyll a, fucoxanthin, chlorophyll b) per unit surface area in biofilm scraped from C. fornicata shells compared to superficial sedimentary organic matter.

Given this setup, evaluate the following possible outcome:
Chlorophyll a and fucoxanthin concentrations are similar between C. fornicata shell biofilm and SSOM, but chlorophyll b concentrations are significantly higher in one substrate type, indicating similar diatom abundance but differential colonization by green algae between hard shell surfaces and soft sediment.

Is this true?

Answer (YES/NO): NO